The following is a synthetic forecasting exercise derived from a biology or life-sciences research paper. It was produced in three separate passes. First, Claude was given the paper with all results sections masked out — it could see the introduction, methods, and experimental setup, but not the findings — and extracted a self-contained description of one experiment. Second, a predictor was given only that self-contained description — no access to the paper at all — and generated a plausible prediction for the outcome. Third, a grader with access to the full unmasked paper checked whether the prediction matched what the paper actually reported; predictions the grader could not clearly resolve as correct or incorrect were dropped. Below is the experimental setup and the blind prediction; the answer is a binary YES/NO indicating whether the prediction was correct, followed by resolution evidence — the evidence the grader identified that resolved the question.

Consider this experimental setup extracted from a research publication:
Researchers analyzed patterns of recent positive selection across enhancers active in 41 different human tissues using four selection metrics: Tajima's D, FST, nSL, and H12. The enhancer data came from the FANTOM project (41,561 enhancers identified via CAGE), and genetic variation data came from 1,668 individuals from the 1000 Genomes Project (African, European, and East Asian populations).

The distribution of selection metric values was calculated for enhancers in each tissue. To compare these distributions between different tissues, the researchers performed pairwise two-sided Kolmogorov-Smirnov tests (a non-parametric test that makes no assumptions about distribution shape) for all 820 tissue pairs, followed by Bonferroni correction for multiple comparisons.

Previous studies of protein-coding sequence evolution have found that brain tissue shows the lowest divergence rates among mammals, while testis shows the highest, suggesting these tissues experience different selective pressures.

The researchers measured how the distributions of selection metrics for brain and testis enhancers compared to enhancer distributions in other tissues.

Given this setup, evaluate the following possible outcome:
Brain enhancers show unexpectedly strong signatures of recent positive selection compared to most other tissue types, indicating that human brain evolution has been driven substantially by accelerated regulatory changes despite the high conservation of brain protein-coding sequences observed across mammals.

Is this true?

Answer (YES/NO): NO